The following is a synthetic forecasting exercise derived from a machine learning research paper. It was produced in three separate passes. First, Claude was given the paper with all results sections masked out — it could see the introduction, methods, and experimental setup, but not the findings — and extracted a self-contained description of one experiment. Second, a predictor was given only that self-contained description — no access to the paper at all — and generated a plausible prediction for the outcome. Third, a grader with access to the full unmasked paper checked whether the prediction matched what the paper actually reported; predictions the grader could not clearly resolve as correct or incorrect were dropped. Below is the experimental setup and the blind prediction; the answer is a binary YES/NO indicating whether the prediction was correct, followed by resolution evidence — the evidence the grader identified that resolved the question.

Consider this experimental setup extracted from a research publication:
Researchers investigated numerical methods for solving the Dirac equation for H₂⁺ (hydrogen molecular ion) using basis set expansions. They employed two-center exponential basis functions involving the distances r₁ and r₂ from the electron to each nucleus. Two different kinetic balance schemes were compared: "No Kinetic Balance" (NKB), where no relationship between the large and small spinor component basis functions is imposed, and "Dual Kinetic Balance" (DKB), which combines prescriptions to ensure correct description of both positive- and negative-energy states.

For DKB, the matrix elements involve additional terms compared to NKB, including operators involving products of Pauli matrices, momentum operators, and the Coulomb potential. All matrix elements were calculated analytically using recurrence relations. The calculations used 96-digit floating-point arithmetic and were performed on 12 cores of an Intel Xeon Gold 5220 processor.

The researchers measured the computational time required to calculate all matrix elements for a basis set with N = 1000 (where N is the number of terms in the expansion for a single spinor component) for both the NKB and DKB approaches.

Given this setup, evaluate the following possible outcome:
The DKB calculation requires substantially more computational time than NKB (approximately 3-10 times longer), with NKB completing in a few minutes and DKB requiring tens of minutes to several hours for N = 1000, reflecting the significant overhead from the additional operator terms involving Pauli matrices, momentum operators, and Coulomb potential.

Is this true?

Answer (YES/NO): NO